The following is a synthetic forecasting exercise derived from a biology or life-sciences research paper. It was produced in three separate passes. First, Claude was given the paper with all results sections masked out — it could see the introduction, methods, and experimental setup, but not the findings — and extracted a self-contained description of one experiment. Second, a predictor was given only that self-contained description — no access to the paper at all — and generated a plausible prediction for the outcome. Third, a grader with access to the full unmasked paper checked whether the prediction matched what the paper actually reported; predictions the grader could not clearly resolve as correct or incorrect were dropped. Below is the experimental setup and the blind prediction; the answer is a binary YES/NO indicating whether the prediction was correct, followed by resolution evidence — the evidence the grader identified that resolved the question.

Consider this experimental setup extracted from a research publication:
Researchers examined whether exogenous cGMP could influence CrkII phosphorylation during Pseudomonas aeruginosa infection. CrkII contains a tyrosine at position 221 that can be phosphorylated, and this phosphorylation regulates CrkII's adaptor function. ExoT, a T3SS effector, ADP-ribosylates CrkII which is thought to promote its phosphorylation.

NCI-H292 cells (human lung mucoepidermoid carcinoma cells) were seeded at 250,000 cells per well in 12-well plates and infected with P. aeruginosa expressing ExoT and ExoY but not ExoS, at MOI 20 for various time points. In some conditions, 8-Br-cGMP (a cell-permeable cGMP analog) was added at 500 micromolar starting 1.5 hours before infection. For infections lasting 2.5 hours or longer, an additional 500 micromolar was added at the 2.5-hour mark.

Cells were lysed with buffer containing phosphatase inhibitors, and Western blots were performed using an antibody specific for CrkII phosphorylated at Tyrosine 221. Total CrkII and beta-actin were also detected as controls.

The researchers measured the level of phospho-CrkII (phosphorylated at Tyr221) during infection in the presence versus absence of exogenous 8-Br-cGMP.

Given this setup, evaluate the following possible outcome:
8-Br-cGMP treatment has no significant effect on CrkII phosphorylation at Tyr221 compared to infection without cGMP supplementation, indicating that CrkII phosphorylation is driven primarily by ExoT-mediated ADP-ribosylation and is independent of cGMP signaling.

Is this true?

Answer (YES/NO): NO